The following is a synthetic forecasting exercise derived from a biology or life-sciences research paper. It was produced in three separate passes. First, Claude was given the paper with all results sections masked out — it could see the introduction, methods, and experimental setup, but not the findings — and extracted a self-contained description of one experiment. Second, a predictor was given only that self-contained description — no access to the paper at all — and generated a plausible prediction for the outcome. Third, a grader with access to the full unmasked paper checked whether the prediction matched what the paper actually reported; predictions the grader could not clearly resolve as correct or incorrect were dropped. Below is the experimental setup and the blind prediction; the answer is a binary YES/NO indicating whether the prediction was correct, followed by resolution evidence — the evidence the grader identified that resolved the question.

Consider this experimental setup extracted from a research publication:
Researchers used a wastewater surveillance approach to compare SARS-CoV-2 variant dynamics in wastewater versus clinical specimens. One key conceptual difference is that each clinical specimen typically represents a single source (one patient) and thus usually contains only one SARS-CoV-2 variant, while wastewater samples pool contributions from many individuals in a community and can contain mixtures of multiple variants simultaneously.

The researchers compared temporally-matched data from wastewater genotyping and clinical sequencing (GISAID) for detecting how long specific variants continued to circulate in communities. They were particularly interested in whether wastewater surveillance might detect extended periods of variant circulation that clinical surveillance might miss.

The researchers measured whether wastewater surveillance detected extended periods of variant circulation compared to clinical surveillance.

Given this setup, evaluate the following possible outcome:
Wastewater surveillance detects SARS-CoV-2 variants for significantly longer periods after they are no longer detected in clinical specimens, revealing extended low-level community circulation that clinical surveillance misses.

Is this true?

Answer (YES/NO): YES